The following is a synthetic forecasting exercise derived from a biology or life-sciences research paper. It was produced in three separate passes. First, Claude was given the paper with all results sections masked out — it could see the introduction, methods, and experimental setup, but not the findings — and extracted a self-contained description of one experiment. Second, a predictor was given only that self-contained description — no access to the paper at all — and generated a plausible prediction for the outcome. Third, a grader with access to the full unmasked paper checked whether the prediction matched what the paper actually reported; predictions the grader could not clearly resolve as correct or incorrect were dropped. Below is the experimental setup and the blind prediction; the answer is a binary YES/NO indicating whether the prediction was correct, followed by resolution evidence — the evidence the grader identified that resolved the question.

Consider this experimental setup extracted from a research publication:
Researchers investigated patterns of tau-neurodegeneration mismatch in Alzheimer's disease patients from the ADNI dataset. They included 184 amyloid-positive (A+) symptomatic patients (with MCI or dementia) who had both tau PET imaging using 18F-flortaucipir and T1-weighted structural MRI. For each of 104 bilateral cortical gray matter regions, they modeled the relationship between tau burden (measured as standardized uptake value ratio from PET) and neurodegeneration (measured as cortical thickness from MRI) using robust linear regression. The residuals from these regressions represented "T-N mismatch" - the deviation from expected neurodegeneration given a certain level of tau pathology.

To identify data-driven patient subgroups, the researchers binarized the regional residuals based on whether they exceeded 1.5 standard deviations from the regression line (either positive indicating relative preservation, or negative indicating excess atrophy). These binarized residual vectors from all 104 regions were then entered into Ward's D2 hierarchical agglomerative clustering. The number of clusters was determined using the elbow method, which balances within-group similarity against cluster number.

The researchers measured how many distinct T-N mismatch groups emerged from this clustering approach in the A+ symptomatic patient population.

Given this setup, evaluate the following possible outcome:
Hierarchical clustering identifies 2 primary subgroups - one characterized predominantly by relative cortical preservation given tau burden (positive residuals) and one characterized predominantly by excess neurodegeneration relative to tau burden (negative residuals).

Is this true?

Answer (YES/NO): NO